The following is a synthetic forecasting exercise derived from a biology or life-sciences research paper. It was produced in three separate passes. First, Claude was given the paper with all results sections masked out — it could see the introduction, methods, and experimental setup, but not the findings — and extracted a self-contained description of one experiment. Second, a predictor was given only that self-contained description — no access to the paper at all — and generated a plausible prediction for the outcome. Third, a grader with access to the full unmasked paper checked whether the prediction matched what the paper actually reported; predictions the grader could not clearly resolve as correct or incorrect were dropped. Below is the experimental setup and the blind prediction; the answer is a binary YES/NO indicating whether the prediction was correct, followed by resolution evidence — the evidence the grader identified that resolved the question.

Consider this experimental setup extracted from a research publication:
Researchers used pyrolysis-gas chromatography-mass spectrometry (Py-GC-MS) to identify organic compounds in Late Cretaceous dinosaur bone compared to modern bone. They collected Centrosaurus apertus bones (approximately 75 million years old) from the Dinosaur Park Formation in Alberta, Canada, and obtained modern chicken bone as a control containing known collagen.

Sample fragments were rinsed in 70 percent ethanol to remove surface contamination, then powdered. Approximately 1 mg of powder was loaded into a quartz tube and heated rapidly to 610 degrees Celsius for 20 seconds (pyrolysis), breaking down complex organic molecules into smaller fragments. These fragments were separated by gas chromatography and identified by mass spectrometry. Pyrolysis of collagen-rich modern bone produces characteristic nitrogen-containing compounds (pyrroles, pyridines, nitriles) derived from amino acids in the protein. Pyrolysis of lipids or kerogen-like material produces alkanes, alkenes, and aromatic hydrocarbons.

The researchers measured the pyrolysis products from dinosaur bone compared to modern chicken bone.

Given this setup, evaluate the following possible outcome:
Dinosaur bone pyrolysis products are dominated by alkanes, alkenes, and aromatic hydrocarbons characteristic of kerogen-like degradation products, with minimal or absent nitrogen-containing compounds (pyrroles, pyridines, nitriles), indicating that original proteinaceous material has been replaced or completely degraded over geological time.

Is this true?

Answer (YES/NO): NO